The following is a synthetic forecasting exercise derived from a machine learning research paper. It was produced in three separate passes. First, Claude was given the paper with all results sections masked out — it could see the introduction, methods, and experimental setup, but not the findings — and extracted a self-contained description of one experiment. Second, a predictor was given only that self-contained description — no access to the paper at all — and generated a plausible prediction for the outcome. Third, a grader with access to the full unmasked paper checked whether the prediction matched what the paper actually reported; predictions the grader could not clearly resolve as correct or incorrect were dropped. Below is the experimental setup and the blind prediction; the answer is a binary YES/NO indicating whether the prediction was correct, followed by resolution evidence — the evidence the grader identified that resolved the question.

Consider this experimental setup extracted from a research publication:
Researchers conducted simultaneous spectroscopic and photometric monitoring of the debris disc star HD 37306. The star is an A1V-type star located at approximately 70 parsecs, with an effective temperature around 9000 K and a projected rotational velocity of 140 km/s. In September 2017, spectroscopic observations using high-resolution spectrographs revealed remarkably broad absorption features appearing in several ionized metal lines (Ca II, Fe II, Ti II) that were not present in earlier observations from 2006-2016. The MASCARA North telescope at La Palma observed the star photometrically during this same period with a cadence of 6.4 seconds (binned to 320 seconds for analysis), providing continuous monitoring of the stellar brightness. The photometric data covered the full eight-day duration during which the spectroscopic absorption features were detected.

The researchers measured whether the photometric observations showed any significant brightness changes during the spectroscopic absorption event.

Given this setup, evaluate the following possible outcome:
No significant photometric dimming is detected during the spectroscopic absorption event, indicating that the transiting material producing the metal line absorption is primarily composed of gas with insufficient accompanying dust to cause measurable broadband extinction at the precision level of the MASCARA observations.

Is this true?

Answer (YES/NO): YES